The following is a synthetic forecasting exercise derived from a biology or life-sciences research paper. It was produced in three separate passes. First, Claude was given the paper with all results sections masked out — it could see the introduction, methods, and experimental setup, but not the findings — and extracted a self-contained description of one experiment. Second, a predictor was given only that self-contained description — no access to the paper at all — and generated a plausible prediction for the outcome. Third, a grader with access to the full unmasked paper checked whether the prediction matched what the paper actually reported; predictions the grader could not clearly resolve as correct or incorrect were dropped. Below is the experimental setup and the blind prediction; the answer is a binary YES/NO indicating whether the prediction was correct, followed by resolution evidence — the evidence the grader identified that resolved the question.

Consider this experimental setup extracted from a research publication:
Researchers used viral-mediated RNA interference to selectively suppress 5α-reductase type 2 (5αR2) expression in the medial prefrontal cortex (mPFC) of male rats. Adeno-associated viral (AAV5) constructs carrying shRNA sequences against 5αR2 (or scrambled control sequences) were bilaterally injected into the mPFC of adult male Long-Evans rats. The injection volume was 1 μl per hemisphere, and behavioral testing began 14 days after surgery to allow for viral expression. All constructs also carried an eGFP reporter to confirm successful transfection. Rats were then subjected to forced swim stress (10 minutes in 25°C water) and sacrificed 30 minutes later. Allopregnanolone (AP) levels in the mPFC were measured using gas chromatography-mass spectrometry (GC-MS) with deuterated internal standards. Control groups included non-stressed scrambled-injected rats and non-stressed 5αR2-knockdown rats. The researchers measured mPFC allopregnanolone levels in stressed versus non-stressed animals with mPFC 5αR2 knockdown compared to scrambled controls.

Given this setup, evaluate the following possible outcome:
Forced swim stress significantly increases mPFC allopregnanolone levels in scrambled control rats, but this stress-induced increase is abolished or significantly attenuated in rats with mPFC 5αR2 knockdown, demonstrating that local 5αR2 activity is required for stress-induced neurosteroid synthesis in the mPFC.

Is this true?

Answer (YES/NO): YES